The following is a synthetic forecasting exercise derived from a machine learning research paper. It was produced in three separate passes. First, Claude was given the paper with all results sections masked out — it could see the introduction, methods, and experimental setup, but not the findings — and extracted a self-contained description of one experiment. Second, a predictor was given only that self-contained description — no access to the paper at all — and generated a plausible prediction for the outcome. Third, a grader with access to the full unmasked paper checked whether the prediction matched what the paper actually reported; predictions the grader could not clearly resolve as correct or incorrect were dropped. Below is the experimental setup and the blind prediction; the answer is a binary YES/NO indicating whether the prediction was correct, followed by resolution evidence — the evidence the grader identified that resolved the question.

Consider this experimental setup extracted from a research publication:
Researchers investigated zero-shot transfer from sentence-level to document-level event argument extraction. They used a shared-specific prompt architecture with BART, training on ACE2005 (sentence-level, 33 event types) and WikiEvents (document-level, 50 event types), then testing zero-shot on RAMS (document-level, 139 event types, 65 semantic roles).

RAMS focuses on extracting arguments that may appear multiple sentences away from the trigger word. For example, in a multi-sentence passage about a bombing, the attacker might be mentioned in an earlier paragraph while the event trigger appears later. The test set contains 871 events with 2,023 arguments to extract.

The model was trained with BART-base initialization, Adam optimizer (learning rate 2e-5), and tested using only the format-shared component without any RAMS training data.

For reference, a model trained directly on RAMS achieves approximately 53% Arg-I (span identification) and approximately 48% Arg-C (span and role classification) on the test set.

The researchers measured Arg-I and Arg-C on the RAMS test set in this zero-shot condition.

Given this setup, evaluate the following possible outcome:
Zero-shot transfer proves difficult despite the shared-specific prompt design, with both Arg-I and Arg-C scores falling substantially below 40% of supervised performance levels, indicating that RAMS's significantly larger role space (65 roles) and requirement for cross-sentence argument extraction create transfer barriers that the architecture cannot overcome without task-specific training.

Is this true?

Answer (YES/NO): YES